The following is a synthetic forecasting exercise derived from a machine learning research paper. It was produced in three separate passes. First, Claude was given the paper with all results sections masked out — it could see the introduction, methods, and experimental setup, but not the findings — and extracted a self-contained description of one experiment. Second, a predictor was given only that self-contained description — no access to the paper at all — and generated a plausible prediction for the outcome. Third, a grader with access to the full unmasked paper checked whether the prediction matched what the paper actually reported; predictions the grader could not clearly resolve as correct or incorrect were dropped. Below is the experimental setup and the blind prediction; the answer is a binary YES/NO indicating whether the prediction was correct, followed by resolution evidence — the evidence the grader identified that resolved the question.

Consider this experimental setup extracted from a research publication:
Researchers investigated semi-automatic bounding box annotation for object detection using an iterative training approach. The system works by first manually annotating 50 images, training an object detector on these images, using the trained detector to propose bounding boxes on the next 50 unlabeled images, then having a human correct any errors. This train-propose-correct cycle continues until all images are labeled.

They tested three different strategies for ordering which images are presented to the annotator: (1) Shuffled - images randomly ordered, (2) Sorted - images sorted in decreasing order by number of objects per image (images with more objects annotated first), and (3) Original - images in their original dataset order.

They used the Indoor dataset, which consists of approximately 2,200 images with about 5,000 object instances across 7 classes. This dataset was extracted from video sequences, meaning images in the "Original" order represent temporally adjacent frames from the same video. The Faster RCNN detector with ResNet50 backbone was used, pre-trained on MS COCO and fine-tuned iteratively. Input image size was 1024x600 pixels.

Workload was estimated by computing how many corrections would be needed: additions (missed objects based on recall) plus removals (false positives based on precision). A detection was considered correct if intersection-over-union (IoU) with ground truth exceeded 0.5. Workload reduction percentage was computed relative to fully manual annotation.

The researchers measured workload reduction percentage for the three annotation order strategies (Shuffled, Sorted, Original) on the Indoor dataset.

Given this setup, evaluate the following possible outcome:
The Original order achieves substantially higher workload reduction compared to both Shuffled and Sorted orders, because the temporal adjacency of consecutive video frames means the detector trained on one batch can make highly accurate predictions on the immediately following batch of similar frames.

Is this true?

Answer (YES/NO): NO